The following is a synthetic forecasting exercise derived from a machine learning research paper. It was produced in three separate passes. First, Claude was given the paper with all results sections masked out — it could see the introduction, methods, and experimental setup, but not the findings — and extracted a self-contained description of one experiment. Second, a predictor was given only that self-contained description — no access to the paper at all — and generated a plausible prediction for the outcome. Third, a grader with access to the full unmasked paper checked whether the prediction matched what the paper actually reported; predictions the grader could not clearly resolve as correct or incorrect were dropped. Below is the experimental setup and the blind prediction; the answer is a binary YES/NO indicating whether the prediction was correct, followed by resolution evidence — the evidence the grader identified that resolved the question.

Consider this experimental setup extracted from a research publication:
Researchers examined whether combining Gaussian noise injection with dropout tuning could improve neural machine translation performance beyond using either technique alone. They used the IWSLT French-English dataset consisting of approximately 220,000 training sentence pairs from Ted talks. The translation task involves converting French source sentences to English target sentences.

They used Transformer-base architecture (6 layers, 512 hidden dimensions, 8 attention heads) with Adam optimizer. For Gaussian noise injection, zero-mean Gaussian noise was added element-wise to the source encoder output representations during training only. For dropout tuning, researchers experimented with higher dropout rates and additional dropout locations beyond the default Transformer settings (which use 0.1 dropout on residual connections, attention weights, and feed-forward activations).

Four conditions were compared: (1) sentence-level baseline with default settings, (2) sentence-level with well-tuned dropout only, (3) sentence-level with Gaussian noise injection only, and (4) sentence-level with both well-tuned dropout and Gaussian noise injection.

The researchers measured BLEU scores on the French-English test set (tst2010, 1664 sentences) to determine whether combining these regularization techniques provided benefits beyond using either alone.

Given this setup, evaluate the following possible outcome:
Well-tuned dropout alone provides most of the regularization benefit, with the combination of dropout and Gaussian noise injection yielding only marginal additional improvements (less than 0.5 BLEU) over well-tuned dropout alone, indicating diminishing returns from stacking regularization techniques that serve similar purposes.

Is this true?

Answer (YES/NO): NO